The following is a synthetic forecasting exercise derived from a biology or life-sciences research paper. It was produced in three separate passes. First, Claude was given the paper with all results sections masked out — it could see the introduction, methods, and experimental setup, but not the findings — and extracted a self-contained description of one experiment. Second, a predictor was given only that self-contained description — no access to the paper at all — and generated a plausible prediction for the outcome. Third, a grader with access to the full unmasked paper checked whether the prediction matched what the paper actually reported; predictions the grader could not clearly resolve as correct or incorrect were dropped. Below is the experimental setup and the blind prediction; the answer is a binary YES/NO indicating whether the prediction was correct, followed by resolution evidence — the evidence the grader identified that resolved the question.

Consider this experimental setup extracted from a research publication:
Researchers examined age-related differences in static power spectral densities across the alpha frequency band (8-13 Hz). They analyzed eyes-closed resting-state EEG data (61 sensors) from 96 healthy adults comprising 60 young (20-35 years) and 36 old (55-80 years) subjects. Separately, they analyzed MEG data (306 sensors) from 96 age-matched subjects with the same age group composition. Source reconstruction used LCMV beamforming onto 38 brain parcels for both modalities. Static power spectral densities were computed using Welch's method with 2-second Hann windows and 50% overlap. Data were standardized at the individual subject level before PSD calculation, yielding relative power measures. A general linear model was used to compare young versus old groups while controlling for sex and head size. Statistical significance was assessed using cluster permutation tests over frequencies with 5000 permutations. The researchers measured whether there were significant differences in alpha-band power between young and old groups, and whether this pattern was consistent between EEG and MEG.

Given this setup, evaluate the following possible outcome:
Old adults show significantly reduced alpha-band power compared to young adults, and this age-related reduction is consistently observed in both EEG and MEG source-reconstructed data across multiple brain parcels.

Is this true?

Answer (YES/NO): NO